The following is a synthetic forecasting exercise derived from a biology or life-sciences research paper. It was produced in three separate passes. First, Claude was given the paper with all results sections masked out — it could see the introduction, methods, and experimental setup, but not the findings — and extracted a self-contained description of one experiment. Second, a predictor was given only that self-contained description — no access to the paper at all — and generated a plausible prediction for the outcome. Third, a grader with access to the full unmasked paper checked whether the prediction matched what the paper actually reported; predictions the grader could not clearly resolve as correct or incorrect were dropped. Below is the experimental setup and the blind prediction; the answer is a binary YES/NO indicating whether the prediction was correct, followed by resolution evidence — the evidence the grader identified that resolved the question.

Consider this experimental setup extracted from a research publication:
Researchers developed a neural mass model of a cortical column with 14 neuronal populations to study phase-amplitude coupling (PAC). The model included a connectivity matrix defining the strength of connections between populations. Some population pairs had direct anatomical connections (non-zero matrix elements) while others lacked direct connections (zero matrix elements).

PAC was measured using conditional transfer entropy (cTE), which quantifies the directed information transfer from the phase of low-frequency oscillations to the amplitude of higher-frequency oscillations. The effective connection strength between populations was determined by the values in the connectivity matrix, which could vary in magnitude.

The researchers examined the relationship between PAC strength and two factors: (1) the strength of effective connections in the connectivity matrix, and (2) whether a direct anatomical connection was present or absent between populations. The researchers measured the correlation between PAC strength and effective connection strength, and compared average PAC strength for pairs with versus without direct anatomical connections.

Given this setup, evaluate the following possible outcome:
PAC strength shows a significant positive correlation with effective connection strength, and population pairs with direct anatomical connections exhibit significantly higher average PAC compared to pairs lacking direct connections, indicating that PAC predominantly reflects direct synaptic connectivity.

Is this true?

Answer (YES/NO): NO